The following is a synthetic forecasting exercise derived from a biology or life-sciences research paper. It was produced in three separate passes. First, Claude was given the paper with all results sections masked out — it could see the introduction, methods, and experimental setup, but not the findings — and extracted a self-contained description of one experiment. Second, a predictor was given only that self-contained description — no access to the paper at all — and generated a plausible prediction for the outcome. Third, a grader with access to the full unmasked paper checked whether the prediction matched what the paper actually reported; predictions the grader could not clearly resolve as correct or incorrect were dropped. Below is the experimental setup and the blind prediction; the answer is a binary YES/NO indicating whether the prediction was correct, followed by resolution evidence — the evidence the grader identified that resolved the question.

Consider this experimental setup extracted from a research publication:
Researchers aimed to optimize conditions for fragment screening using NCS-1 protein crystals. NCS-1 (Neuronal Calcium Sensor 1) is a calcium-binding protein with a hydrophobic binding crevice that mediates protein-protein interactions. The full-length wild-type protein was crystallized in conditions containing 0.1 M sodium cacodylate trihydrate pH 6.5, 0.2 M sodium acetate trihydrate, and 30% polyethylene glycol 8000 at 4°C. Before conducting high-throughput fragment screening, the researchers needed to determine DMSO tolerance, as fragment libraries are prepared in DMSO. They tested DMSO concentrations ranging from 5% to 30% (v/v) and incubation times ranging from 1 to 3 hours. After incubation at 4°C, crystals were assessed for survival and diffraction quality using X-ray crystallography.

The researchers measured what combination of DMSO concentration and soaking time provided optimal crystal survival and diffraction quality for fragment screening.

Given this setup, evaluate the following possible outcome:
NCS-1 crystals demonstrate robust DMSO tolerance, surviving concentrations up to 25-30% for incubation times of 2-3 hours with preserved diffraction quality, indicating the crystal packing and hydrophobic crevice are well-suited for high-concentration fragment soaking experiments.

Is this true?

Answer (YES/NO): NO